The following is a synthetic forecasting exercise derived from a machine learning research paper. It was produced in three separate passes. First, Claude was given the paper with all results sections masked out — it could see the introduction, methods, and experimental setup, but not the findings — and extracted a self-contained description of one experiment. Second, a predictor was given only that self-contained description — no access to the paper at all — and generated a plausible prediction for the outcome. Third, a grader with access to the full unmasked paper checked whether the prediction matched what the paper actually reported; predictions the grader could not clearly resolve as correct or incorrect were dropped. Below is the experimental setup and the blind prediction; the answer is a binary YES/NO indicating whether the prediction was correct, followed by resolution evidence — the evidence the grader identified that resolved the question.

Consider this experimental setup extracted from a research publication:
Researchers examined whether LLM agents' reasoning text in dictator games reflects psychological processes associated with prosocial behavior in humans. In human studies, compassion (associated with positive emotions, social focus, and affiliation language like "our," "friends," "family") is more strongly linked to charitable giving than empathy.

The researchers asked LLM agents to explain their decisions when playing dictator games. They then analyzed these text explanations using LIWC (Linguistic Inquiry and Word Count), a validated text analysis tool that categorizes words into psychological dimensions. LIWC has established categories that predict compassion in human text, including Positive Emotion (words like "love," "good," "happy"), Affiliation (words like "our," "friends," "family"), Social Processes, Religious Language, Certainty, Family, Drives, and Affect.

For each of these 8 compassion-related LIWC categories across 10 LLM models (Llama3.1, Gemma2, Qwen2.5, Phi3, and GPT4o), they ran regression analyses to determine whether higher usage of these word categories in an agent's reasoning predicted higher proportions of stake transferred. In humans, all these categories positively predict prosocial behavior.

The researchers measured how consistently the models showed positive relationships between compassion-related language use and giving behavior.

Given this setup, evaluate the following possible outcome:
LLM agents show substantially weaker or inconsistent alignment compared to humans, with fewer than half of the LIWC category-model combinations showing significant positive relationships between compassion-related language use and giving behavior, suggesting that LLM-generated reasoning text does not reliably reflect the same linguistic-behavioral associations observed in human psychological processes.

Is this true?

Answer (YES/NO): YES